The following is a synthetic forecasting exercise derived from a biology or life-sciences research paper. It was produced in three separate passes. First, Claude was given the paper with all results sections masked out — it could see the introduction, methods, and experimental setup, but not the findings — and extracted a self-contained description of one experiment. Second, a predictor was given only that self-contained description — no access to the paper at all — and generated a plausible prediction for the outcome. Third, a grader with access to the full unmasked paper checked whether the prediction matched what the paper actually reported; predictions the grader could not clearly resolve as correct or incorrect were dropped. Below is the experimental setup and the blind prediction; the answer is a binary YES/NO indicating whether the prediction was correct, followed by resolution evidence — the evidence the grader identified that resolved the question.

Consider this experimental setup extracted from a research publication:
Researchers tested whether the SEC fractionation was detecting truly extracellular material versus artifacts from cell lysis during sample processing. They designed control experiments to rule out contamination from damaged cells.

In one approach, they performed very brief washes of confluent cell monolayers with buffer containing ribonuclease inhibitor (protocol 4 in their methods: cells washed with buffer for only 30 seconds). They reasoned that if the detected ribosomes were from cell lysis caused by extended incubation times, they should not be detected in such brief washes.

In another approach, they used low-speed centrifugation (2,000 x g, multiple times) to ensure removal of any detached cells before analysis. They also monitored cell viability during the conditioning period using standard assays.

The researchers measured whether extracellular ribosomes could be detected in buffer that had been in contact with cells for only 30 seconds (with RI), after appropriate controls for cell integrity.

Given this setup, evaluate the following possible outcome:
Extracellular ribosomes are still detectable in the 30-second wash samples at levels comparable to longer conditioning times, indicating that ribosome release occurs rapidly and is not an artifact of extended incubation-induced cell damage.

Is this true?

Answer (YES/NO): YES